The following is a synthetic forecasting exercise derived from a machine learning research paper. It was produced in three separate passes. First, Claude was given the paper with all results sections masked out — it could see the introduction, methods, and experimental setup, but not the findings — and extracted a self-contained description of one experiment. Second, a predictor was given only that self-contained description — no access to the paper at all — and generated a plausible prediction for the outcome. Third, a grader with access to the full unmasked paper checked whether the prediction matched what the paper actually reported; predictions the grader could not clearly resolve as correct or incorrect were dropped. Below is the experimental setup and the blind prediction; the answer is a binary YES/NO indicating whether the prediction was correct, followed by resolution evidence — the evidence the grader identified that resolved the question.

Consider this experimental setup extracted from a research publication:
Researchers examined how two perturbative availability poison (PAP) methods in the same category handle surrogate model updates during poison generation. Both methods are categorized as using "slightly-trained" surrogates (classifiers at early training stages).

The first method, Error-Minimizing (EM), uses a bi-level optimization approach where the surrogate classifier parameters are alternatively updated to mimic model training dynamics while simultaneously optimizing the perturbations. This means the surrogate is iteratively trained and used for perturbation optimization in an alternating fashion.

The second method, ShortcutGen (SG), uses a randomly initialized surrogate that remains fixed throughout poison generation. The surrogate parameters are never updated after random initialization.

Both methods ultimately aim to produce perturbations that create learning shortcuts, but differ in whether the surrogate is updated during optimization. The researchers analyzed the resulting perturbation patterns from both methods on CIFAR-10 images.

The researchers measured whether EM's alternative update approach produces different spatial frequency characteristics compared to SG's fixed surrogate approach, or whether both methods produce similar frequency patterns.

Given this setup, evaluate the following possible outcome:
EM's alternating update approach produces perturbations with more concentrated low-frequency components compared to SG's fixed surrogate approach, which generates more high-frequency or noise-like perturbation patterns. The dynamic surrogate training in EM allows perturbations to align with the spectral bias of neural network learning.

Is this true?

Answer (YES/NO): NO